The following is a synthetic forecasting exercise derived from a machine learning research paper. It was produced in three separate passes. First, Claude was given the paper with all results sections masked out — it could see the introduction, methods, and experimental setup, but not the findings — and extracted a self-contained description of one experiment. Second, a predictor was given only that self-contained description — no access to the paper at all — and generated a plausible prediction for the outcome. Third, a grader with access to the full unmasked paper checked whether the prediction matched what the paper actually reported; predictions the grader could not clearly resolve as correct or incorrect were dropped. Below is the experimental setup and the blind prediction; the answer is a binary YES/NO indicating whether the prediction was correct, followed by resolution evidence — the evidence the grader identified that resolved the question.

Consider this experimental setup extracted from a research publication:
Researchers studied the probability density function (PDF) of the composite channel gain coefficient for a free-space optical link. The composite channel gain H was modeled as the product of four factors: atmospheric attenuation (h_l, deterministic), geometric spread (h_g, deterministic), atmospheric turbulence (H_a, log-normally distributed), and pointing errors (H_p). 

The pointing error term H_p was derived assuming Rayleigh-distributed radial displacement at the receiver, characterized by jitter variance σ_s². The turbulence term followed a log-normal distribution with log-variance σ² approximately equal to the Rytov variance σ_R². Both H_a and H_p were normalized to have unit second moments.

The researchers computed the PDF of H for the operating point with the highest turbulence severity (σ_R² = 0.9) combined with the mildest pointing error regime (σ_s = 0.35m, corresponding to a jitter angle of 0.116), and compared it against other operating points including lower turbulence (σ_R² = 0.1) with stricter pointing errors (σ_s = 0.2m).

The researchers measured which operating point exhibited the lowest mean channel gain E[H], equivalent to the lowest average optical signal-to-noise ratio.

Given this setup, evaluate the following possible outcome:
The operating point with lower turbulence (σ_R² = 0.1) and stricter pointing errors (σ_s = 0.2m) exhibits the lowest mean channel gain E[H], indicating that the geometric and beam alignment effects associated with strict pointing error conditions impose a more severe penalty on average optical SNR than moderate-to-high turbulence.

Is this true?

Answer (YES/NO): NO